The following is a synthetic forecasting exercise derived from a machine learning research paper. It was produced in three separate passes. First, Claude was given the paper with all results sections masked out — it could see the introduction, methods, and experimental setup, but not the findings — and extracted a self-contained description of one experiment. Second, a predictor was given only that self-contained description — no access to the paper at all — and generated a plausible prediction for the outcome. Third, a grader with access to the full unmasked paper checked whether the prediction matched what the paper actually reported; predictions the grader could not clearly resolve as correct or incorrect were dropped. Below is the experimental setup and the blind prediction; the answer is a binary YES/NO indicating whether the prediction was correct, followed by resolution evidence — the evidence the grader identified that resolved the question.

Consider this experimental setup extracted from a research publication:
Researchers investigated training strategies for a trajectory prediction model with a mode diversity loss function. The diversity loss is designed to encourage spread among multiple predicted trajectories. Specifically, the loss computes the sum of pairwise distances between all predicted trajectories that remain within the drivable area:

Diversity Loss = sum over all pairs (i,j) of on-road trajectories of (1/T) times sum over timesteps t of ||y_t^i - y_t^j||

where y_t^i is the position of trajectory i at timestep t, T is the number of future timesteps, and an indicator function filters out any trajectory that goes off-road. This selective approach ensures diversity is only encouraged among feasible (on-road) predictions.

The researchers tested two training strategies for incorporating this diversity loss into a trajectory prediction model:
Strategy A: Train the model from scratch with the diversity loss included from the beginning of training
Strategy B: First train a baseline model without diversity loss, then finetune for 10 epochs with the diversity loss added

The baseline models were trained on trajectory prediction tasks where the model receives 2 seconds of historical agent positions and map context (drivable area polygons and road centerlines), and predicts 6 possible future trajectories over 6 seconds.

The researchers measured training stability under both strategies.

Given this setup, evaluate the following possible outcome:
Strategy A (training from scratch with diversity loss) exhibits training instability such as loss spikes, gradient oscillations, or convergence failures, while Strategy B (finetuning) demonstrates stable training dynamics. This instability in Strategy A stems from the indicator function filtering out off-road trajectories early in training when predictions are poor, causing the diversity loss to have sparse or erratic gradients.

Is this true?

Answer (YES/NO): NO